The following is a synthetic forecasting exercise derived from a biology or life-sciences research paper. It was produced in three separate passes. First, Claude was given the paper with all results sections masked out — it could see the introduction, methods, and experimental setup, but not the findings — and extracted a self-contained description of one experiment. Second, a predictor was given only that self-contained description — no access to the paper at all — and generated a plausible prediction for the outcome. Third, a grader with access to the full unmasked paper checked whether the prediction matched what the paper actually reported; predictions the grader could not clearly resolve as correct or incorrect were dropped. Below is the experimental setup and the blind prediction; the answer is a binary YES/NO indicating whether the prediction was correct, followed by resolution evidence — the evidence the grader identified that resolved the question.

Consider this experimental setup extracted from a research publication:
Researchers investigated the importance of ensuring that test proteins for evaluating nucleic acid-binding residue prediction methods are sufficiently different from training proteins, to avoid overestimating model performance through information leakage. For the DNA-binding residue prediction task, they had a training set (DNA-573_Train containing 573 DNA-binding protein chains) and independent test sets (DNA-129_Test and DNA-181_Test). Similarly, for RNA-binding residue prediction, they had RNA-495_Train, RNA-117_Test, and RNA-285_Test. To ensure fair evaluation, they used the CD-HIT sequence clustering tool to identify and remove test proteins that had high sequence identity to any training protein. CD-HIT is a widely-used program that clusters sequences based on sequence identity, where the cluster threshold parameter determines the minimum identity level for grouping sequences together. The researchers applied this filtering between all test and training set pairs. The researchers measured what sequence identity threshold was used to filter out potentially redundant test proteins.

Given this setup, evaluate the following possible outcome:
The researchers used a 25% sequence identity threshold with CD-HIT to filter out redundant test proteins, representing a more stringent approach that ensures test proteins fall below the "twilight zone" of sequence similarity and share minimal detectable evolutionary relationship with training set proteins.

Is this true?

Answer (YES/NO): NO